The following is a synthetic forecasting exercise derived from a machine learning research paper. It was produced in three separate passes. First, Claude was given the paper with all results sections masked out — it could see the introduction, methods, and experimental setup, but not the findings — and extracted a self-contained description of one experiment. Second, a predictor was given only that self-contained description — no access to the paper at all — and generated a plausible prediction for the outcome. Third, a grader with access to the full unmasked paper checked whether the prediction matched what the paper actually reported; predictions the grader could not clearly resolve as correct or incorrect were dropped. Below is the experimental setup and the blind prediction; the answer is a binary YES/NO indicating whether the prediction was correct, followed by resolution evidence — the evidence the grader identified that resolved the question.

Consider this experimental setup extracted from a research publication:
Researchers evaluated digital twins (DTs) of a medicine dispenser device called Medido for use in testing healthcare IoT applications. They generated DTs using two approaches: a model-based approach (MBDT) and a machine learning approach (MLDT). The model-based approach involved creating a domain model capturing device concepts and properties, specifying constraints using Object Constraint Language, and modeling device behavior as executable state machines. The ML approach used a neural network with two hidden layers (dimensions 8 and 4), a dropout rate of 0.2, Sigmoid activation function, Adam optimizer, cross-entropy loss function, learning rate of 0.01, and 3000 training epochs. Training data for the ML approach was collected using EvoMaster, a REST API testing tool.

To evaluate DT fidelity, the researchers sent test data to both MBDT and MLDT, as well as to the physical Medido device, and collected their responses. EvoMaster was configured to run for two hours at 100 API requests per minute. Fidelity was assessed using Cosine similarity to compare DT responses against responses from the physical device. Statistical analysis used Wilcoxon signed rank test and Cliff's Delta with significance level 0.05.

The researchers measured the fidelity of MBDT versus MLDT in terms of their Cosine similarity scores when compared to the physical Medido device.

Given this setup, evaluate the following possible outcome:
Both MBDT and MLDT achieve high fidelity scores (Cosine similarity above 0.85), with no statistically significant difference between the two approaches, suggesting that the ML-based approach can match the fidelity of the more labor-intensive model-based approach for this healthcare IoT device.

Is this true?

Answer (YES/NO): YES